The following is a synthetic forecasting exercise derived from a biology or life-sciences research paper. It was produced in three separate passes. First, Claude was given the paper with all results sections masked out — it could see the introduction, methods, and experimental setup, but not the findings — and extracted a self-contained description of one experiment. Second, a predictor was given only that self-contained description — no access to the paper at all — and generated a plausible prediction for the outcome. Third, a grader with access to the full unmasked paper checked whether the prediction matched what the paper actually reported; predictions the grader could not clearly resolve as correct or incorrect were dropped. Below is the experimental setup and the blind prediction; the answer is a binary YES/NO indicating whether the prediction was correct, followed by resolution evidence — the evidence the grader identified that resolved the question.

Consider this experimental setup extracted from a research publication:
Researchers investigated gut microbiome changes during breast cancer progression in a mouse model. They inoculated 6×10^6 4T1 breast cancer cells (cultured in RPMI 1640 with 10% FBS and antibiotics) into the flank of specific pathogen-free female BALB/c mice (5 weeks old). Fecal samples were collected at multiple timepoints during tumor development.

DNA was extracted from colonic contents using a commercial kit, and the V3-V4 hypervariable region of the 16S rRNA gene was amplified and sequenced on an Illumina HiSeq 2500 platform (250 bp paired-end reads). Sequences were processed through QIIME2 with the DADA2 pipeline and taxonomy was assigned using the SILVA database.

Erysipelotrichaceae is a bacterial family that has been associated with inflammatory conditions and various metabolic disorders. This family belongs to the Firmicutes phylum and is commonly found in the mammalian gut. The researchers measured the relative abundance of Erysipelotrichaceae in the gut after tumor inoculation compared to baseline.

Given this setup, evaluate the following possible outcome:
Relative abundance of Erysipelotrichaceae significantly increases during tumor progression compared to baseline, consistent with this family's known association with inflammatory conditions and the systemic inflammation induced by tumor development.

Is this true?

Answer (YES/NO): YES